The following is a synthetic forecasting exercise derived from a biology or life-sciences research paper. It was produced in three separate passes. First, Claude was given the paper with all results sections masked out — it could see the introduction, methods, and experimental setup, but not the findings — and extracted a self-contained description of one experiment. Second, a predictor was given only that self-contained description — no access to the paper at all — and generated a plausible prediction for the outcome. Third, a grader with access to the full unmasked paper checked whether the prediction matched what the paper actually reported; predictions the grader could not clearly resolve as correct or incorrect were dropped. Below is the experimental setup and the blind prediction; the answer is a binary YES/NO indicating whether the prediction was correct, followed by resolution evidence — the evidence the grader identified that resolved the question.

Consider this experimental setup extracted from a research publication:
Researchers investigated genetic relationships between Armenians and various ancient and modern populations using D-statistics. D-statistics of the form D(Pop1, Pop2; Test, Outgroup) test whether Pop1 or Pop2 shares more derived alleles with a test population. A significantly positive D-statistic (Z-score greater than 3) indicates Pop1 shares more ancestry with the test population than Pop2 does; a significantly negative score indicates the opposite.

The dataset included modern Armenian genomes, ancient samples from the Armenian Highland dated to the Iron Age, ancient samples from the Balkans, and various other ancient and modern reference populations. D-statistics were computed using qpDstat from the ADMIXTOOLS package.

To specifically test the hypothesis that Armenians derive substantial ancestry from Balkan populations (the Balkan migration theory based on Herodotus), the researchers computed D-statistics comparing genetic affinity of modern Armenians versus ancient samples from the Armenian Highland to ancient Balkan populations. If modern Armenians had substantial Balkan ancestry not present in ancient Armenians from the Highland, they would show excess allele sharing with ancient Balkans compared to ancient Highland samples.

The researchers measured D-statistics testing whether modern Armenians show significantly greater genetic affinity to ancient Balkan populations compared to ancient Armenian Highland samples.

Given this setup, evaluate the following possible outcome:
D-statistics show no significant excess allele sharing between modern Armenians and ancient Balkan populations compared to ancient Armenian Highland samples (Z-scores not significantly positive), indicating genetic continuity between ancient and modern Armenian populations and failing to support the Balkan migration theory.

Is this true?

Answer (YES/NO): YES